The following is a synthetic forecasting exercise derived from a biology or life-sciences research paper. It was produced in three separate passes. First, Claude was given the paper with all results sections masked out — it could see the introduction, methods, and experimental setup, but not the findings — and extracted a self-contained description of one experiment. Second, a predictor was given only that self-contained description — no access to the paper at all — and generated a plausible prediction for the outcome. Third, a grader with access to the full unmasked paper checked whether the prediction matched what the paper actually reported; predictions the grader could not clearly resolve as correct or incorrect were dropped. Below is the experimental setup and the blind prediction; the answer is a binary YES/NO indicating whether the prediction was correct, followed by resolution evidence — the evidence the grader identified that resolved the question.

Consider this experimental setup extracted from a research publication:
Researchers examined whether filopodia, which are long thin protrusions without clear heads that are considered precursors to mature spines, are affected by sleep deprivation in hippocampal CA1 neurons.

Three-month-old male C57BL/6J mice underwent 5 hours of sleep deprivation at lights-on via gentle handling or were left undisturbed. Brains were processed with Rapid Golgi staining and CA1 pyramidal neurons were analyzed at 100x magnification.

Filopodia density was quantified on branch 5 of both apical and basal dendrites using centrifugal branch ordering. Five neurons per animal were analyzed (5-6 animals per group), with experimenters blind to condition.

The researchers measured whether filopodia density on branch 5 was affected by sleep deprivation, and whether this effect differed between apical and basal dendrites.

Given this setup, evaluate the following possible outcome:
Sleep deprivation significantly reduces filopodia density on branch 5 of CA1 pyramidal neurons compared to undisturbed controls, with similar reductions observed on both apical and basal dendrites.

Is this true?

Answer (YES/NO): NO